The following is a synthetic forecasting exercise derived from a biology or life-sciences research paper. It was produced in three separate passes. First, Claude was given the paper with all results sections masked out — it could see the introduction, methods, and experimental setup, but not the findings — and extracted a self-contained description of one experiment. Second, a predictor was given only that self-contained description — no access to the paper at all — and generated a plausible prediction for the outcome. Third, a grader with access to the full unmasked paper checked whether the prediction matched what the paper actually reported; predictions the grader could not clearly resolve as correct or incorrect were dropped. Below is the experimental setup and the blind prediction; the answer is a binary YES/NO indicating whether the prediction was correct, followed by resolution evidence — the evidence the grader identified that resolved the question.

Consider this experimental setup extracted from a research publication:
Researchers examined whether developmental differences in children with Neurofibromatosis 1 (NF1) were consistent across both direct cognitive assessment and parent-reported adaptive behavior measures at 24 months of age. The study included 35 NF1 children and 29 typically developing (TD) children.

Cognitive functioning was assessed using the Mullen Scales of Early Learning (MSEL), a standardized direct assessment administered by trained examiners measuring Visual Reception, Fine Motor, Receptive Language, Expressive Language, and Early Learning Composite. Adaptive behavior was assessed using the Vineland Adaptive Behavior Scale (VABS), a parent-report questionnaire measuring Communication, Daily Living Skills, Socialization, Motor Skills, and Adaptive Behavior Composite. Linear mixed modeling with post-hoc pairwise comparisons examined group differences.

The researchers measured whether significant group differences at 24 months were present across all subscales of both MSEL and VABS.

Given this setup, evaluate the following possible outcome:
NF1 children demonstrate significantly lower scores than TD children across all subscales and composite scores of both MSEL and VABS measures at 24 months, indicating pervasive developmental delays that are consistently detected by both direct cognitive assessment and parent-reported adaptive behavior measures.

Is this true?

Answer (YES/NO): YES